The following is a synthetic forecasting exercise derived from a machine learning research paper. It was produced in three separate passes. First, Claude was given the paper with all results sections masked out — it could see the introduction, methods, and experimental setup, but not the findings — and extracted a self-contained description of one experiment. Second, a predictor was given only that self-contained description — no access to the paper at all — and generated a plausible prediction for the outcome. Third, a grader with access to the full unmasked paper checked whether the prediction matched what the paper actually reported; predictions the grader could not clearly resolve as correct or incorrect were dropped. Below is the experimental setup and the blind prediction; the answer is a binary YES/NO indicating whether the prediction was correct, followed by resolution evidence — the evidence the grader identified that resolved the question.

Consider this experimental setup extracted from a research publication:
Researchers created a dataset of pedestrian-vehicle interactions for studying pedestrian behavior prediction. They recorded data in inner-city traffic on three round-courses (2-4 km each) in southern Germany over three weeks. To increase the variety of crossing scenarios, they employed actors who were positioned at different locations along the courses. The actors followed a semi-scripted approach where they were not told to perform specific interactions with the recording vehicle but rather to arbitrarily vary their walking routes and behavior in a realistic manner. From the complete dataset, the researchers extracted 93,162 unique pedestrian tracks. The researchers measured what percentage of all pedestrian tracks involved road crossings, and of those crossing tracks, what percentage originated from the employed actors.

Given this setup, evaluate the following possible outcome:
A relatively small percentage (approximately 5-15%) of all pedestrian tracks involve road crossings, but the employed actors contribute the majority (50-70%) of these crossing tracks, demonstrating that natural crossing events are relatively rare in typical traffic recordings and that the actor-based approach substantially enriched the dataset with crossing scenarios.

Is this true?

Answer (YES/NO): NO